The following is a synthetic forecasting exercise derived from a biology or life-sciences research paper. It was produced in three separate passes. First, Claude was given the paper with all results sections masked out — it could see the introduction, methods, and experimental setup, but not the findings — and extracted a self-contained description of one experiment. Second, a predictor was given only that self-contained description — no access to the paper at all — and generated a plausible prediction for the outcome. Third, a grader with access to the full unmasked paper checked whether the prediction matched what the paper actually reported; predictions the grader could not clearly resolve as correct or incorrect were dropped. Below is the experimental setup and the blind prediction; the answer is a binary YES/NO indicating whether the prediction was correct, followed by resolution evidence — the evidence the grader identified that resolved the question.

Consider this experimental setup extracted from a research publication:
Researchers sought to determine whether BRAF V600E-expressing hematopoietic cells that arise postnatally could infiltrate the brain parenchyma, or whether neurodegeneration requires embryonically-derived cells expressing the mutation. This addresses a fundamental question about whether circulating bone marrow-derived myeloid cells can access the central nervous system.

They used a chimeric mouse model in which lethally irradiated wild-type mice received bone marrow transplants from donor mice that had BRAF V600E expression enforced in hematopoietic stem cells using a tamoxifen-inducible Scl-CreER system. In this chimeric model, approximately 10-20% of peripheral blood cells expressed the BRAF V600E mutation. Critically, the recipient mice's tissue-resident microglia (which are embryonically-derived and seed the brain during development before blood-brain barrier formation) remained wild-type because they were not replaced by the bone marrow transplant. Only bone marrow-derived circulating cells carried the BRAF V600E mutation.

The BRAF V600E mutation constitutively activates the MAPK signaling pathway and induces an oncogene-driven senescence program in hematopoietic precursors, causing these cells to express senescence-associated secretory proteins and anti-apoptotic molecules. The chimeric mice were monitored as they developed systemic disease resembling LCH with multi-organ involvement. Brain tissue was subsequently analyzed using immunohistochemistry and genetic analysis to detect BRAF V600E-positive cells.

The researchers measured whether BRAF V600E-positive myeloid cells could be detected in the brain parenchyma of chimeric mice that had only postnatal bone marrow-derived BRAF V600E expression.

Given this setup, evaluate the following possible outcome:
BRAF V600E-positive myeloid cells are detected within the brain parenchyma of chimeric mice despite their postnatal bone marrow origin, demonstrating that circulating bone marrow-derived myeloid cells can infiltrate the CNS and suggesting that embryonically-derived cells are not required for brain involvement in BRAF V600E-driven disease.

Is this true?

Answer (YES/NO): YES